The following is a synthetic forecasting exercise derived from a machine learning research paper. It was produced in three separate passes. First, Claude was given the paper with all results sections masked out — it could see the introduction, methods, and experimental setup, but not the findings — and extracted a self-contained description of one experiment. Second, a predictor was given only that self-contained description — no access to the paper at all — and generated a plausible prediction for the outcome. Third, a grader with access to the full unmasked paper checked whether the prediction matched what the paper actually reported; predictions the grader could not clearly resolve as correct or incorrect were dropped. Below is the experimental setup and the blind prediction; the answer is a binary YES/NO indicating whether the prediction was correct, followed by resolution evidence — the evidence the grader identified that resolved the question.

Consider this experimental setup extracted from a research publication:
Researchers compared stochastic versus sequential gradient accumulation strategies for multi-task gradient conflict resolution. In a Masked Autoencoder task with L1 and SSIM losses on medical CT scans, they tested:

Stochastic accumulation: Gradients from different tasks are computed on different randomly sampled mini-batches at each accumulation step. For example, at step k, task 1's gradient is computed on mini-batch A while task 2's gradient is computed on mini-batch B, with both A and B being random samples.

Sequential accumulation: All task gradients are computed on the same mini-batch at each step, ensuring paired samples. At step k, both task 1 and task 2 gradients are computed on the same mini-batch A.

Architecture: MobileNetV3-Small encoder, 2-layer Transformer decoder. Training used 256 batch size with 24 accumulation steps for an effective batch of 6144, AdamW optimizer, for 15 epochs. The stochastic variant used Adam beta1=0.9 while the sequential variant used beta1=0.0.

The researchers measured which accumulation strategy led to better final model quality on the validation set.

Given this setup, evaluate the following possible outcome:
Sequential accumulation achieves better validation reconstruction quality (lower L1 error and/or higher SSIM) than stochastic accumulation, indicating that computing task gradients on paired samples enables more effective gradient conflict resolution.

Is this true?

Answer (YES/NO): NO